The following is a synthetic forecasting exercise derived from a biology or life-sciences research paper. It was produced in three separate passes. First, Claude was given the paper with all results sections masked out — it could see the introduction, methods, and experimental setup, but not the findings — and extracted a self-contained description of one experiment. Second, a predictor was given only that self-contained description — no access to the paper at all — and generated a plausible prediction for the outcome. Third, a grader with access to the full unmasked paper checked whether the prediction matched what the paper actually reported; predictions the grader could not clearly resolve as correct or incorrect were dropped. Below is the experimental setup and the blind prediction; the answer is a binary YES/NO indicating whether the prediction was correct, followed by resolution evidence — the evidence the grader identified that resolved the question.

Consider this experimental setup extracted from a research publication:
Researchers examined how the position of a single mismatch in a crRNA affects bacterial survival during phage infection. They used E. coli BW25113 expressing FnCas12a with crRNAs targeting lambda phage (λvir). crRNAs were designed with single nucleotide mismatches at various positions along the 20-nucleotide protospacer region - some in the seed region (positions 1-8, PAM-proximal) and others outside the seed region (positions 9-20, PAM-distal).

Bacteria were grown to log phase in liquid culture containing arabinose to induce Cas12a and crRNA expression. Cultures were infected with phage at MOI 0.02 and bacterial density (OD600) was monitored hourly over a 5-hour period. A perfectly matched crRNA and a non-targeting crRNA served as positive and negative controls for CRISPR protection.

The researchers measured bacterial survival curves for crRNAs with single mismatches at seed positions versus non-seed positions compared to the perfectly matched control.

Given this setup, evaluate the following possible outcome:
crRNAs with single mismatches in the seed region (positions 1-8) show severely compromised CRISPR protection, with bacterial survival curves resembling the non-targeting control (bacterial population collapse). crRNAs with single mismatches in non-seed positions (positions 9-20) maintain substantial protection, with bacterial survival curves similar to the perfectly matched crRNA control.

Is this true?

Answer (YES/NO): NO